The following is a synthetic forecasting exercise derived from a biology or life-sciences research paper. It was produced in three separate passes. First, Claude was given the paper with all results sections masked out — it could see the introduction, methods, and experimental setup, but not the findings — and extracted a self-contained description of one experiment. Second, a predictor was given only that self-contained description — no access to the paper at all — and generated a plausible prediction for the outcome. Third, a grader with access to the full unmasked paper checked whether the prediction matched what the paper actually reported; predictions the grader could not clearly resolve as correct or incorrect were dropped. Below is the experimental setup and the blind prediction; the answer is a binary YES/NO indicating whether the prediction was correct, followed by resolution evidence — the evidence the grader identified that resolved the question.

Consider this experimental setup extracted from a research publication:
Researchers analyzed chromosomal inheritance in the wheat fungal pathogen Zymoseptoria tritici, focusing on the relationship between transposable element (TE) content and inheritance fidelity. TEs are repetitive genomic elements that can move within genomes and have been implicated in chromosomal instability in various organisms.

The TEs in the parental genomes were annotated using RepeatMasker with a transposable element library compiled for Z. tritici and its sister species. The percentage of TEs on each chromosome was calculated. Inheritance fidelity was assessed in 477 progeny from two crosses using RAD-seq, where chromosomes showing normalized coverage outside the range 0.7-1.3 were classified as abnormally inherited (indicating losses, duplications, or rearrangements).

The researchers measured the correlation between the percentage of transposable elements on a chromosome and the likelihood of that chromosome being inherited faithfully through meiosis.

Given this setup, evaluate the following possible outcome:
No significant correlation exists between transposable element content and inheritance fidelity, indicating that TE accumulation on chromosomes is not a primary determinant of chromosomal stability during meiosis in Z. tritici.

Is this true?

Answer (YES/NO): NO